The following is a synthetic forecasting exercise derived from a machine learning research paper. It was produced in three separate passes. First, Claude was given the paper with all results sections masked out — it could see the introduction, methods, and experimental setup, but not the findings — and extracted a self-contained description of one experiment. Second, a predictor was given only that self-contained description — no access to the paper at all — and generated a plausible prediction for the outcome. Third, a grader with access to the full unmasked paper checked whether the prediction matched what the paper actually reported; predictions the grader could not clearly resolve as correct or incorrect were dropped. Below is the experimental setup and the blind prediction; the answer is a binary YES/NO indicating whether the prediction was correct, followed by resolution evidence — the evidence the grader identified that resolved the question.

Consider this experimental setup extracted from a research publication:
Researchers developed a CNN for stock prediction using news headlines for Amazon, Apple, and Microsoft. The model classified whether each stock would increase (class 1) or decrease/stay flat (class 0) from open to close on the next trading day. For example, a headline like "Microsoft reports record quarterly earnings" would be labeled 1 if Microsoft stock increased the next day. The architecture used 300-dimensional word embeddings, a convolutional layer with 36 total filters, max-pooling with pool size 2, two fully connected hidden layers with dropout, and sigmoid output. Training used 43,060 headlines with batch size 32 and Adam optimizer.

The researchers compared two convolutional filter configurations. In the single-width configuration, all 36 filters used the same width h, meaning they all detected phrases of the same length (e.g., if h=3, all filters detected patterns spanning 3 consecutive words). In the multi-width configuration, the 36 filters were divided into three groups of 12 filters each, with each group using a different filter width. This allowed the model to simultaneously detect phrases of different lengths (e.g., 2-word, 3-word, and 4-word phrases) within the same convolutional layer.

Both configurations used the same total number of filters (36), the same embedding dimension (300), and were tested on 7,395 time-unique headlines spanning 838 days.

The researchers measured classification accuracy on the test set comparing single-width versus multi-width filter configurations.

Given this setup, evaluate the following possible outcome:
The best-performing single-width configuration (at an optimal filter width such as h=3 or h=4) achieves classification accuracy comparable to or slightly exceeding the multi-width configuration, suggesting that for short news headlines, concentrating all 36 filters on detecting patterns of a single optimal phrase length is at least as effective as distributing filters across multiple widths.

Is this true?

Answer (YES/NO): YES